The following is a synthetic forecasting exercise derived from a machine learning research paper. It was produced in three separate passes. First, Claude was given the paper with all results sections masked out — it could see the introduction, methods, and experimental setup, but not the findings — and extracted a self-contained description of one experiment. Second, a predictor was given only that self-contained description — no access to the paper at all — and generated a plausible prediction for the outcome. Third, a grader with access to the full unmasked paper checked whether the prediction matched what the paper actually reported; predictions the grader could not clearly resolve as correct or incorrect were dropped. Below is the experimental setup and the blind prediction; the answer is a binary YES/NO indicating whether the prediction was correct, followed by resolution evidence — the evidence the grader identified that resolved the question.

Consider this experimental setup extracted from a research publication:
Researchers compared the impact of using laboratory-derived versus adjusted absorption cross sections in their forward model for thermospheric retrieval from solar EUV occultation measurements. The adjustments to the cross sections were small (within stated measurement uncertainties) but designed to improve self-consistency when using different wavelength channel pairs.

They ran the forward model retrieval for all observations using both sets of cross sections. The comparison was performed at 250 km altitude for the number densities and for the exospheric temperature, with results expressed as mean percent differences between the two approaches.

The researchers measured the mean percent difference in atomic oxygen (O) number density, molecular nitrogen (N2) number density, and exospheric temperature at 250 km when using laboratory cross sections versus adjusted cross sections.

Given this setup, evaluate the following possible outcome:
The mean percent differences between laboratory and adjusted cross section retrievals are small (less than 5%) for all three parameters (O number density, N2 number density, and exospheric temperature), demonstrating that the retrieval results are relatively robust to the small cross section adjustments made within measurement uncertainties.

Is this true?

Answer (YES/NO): YES